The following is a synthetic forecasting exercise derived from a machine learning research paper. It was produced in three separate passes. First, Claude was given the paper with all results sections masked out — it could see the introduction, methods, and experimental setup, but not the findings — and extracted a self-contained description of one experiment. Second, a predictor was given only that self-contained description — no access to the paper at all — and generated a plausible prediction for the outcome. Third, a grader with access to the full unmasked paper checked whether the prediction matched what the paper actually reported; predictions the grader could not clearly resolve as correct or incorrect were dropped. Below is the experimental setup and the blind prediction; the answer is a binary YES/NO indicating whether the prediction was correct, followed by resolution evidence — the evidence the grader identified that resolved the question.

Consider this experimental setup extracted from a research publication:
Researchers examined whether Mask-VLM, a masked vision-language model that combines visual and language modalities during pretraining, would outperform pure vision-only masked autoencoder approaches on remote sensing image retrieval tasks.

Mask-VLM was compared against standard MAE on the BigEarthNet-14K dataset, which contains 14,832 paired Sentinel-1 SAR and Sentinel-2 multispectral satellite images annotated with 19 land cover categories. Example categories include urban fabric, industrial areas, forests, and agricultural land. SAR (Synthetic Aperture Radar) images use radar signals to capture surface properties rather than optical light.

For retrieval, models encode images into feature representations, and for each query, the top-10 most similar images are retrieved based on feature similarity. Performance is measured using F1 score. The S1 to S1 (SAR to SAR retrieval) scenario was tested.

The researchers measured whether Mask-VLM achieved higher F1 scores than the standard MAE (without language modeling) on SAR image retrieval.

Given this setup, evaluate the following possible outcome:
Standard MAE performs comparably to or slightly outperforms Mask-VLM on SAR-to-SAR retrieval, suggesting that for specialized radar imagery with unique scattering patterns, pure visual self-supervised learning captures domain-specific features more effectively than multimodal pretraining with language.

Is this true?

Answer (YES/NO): NO